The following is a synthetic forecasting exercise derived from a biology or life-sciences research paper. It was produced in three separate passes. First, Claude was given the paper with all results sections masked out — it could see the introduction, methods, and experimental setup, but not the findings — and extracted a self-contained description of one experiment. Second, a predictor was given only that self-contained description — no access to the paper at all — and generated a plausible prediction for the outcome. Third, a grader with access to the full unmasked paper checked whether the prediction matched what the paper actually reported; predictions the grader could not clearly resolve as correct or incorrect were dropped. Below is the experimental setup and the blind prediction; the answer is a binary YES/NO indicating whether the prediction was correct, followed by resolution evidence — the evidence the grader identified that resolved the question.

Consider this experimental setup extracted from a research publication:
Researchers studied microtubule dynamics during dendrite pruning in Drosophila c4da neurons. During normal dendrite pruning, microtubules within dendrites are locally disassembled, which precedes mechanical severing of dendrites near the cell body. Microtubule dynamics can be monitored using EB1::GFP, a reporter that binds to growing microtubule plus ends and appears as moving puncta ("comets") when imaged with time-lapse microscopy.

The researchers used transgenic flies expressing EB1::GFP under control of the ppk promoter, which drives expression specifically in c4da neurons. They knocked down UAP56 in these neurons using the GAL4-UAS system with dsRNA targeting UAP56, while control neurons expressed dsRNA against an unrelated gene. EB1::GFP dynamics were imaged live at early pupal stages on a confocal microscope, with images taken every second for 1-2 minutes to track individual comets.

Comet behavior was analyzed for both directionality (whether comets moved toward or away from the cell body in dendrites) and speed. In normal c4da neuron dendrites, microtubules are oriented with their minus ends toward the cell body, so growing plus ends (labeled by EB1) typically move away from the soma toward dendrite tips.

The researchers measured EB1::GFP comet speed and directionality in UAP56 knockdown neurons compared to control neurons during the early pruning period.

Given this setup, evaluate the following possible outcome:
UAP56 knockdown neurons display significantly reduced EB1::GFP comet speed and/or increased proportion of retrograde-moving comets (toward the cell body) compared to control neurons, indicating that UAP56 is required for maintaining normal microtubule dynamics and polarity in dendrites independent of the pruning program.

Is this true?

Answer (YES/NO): NO